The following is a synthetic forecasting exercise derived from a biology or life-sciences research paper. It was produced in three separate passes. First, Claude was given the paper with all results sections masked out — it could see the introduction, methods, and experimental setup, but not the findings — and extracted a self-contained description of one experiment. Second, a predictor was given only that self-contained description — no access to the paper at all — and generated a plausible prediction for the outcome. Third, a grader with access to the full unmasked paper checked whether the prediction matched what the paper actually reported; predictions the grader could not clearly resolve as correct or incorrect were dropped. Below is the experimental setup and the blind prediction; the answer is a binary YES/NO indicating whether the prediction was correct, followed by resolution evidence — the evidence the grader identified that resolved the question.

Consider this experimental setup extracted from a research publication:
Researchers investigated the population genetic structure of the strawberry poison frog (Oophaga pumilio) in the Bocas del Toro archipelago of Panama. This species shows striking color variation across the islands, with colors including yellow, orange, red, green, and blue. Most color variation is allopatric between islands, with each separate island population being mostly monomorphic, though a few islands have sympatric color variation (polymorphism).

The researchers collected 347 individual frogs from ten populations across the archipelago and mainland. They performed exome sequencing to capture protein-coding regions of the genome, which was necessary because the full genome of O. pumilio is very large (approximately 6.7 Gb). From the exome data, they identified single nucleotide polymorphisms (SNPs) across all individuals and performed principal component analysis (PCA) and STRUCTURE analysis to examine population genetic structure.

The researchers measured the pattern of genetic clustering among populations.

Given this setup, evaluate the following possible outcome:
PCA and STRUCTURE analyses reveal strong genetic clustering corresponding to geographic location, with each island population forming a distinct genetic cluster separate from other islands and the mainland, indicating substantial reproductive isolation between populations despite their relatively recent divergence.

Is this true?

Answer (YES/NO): NO